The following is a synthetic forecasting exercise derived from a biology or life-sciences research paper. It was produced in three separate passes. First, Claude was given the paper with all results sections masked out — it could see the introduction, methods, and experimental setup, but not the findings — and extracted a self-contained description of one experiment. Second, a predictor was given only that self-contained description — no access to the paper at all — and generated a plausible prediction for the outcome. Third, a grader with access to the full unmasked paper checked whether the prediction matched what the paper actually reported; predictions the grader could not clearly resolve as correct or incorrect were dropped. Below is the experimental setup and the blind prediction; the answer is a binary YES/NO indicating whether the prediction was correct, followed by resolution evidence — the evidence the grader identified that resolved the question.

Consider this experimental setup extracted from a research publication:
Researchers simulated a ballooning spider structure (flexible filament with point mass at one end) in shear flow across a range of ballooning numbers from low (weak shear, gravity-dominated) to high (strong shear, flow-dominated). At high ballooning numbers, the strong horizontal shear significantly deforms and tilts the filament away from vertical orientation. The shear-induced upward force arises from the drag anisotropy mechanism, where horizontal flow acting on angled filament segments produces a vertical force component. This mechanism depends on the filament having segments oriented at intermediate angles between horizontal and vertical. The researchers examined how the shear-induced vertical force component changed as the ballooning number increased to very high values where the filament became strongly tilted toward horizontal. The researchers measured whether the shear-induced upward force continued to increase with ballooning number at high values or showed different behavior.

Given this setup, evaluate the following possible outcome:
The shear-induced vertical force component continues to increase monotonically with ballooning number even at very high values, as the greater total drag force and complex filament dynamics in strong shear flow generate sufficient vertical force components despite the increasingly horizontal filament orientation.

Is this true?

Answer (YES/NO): YES